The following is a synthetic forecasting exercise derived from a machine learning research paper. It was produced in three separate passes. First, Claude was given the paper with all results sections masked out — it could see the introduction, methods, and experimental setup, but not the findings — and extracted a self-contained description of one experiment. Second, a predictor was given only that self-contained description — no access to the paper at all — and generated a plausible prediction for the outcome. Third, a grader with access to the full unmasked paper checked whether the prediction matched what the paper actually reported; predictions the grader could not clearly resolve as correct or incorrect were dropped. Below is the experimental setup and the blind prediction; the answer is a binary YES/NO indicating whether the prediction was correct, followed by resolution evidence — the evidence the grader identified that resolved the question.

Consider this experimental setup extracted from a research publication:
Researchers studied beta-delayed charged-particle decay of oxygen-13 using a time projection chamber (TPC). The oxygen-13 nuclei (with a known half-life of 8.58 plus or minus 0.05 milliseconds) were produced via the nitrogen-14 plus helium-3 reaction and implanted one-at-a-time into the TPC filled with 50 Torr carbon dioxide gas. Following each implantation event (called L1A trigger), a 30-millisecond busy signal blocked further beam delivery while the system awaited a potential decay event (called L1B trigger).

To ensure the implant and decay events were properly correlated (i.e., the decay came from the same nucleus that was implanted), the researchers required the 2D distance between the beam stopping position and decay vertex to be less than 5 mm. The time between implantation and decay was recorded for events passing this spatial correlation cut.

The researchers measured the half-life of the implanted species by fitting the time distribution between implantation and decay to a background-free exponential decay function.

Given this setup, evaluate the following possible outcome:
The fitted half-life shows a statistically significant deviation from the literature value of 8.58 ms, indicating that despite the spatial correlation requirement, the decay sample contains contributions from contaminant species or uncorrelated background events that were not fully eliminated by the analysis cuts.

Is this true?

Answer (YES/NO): NO